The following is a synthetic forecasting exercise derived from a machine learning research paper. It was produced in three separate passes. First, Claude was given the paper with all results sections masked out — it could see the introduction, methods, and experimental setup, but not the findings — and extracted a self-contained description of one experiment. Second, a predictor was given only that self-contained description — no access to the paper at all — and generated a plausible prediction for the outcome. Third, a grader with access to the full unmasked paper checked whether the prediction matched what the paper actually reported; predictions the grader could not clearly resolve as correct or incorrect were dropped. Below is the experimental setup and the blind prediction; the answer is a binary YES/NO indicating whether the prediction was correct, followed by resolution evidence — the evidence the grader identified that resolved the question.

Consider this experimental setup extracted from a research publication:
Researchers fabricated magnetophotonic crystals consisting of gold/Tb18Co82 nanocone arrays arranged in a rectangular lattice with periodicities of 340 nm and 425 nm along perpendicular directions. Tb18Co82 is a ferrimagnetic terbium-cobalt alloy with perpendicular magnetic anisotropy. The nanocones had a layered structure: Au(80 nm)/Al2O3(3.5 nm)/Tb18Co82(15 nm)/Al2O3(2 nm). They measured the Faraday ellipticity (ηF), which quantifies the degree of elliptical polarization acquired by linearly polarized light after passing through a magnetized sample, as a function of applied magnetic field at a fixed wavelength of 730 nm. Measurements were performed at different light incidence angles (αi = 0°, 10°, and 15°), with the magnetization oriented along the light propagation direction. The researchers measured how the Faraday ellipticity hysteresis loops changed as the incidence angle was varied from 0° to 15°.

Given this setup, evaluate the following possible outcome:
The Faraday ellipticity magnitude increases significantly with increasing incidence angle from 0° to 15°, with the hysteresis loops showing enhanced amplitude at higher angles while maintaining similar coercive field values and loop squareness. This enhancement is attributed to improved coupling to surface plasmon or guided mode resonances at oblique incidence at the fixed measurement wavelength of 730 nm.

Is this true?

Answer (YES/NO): NO